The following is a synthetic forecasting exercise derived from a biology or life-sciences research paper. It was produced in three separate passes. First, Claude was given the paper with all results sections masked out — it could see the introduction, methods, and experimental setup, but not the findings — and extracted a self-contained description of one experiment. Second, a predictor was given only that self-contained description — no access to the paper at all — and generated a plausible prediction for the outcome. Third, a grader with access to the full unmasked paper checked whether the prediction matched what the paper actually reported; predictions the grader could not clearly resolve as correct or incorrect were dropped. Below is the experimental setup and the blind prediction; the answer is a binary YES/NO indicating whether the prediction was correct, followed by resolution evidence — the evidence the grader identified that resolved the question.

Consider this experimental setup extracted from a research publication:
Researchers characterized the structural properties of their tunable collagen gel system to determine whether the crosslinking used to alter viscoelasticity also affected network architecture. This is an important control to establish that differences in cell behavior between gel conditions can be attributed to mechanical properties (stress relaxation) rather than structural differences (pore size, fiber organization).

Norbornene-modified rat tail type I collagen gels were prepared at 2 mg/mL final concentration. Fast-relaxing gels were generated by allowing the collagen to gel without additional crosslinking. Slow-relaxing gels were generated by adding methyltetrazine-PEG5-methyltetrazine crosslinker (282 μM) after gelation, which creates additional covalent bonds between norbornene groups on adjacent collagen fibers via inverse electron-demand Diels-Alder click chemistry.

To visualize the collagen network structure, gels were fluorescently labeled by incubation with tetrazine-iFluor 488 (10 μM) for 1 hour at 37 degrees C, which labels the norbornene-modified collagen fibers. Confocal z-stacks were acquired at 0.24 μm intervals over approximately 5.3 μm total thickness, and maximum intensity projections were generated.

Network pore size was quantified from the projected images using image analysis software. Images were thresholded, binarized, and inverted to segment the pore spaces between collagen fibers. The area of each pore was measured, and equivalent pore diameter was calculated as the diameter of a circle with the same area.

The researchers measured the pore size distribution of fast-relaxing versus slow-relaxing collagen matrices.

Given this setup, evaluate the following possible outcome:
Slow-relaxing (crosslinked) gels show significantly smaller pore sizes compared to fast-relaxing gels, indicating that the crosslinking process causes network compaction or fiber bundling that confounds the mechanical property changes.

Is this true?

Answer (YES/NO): NO